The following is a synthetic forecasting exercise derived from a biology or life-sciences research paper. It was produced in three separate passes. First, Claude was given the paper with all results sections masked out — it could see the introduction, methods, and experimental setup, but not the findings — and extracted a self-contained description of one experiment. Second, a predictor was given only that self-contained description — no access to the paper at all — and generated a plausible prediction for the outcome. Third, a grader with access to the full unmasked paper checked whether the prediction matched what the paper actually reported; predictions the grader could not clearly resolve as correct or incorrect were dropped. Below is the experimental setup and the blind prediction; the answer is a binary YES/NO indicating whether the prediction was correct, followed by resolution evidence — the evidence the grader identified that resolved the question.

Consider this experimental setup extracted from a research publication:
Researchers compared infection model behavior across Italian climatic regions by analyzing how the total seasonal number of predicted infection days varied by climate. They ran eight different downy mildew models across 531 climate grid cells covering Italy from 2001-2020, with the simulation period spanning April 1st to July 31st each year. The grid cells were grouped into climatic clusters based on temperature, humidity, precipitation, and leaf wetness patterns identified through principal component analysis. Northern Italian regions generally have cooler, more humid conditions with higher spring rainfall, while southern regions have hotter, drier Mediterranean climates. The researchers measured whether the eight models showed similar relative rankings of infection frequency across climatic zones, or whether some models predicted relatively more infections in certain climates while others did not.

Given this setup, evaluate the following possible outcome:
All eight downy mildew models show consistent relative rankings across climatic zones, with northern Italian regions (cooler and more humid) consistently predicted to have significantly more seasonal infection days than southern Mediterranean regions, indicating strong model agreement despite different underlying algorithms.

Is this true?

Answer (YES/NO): YES